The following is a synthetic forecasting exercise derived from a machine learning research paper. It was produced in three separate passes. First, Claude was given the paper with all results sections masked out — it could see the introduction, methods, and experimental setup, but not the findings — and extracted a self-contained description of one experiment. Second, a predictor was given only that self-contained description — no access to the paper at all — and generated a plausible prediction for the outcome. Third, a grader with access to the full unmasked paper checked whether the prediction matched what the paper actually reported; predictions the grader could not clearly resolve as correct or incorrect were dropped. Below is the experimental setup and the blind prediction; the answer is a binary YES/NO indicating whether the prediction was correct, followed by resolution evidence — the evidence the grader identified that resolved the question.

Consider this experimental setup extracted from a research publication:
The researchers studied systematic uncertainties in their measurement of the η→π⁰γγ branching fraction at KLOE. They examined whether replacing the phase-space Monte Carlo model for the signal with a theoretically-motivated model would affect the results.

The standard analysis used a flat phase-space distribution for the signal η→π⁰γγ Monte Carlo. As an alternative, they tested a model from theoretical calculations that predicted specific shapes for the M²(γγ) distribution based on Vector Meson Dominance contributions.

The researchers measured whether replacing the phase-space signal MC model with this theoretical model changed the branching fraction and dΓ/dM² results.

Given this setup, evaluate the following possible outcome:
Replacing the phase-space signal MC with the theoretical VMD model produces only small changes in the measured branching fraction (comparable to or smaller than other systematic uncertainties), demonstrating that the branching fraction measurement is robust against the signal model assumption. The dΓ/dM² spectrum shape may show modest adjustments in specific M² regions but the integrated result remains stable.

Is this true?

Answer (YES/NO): YES